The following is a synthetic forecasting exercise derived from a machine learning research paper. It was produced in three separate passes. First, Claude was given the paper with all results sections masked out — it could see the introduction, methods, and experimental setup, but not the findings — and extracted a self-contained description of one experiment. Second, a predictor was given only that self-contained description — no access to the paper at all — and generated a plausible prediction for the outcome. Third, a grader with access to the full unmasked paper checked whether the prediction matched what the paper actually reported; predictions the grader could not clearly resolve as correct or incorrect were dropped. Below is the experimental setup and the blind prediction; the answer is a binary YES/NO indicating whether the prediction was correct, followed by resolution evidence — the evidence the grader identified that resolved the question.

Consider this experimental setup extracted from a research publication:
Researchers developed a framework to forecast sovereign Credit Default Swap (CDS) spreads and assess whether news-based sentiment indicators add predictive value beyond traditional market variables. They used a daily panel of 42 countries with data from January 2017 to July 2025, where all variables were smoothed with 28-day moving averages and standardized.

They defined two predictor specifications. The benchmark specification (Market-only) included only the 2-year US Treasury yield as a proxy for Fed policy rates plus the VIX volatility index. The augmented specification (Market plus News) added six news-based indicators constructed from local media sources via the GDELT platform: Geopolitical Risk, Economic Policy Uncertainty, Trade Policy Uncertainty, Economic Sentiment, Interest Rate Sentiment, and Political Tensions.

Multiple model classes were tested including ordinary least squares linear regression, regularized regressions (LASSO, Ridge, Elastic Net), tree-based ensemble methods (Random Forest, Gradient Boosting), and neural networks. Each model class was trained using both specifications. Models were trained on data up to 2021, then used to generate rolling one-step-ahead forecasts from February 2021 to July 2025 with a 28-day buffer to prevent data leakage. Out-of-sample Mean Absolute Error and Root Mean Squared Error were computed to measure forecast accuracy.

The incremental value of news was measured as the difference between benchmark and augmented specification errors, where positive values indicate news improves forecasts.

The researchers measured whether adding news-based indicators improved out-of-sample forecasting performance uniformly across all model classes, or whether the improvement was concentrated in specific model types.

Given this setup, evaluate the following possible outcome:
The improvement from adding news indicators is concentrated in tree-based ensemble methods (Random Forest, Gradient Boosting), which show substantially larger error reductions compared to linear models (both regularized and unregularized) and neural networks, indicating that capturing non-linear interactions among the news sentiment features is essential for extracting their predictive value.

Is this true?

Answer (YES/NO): YES